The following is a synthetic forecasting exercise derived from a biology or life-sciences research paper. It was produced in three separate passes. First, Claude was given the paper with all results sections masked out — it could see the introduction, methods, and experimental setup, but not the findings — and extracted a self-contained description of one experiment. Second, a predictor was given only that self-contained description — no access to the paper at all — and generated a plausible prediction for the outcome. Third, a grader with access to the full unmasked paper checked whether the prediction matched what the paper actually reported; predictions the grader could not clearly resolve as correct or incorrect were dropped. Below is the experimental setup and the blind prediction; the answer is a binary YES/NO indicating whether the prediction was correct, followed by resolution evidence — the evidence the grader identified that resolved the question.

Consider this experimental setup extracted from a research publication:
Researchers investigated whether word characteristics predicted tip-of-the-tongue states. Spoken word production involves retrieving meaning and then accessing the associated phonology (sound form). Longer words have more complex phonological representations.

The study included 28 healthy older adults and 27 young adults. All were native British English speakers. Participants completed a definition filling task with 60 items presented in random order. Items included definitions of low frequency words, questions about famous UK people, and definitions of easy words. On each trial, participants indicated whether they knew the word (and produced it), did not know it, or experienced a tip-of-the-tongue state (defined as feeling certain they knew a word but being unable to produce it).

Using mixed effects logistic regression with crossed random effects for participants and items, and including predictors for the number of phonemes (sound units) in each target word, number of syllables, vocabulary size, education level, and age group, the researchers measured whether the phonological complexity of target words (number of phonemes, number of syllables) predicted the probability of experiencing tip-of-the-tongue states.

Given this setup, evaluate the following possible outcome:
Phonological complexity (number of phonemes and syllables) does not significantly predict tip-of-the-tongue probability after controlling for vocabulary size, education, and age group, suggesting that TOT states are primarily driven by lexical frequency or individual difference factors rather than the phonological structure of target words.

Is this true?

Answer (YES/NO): NO